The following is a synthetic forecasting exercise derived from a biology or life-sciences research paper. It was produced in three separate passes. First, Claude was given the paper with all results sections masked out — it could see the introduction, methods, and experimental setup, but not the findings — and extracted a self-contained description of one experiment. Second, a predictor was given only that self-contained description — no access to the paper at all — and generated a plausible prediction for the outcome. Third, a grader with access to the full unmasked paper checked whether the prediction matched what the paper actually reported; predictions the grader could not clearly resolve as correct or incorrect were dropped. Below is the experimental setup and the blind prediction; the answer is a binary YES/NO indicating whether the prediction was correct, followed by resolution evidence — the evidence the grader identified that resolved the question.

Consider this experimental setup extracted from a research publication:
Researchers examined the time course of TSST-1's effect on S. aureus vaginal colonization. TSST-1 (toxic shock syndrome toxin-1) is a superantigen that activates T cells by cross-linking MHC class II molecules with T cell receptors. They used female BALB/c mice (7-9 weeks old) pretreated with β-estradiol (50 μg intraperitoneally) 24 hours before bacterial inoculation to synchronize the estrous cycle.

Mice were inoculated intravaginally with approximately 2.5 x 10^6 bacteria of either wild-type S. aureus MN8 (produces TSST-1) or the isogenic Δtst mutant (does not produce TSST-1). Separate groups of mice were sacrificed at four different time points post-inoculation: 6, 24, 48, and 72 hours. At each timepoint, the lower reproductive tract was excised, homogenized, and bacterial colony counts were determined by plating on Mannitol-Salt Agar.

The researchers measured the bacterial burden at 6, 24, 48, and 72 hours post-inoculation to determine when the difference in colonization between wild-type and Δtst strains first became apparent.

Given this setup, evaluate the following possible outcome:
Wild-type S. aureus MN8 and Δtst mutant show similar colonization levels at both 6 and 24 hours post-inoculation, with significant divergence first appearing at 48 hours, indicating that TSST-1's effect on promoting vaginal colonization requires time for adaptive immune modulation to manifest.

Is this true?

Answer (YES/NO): NO